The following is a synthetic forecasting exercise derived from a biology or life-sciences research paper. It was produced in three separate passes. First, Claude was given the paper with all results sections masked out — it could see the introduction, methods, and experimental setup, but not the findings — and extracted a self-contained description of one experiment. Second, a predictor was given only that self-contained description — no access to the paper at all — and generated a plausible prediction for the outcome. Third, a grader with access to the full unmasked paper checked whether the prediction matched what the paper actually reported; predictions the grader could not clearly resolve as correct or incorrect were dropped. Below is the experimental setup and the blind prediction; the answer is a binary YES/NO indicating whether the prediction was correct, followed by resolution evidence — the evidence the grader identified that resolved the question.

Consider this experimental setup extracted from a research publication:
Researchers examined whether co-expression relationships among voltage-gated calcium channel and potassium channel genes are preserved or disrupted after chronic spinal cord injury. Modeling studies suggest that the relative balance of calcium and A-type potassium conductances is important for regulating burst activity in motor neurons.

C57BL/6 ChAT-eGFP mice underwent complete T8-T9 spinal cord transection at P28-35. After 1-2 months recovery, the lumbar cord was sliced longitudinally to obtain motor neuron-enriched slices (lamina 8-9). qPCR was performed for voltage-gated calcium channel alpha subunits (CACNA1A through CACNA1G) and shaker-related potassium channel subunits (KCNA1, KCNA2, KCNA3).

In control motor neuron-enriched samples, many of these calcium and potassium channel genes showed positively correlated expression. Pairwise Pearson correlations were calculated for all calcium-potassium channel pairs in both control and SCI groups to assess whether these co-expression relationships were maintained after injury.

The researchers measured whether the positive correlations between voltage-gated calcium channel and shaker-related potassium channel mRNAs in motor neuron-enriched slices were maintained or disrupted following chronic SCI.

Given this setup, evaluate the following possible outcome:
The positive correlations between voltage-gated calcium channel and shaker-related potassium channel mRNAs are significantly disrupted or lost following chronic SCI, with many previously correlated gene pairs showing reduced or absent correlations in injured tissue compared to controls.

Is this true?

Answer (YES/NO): YES